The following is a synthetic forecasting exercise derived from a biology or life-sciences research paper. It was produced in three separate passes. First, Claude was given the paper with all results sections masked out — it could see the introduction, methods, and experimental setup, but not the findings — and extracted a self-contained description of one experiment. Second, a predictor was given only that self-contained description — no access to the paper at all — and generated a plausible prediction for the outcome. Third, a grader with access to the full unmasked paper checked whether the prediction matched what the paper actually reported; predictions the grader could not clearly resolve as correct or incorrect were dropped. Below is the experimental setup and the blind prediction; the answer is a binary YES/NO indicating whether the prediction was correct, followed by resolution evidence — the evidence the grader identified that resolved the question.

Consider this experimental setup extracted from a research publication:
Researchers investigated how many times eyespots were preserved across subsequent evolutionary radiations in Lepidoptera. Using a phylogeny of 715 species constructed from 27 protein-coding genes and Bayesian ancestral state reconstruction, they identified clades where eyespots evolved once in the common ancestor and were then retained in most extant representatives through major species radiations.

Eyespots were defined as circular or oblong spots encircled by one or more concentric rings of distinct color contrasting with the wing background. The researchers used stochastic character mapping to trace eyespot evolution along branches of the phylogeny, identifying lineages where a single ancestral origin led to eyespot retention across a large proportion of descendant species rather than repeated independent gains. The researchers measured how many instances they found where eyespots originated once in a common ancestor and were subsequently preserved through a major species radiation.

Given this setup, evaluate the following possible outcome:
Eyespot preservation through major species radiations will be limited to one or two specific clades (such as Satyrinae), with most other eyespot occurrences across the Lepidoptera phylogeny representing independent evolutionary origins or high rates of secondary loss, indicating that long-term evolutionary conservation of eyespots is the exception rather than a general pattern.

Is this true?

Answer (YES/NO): NO